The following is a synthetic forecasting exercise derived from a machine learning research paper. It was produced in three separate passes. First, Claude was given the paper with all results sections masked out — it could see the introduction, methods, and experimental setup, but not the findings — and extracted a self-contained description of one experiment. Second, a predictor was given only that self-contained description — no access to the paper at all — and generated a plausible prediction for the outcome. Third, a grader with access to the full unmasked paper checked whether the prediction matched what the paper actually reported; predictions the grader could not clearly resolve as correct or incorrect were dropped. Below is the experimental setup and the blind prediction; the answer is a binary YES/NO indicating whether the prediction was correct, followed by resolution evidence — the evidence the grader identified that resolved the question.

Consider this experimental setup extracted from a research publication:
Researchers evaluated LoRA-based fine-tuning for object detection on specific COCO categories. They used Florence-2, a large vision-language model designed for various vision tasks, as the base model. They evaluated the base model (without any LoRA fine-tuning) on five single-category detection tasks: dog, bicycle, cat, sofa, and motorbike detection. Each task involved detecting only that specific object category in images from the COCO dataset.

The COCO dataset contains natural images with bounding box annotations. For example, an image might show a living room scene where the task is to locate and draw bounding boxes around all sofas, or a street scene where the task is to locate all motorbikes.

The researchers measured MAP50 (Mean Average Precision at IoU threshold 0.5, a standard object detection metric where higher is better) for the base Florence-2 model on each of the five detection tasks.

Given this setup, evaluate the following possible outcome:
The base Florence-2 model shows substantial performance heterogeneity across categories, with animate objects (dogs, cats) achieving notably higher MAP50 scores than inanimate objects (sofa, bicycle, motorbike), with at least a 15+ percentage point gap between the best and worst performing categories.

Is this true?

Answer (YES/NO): NO